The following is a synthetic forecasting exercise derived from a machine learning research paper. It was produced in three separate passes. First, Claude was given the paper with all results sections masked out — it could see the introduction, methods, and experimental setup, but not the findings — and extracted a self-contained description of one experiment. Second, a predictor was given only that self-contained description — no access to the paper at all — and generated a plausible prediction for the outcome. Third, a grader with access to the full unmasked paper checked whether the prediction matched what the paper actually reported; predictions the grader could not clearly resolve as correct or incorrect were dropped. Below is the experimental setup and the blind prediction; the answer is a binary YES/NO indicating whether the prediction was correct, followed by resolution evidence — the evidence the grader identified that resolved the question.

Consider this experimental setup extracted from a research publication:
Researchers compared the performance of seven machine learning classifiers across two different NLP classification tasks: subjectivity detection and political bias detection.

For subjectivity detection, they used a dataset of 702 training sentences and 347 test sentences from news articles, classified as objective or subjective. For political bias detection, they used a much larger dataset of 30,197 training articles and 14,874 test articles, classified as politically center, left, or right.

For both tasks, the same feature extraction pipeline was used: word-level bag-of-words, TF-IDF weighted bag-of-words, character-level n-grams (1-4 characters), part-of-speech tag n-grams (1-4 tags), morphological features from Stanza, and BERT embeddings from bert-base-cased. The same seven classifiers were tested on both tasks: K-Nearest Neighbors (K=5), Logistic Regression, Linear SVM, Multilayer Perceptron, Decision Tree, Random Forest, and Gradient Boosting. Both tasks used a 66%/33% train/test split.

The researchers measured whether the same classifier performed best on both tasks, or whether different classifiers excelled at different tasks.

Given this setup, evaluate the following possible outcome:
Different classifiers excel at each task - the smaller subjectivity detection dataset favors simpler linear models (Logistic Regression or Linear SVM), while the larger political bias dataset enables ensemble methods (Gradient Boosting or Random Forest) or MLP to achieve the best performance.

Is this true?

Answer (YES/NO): NO